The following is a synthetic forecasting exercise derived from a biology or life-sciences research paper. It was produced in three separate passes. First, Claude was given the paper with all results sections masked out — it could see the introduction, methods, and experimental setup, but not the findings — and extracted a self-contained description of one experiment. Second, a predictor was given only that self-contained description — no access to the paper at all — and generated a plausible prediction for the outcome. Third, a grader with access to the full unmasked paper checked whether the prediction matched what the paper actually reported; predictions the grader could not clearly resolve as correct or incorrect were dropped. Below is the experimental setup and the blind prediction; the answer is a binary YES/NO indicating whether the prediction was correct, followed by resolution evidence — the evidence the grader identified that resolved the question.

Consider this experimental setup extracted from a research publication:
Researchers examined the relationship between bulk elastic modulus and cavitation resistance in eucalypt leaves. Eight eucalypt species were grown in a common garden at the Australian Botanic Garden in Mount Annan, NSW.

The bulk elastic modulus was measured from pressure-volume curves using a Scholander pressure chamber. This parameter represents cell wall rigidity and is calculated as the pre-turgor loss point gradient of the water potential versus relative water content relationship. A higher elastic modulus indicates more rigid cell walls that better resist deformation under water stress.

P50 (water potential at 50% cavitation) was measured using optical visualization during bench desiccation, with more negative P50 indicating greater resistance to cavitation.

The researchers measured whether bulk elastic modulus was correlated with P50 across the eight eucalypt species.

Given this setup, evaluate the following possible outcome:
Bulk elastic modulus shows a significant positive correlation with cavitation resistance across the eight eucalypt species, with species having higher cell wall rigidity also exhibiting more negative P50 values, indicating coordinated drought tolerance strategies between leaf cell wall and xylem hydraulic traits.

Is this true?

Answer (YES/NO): NO